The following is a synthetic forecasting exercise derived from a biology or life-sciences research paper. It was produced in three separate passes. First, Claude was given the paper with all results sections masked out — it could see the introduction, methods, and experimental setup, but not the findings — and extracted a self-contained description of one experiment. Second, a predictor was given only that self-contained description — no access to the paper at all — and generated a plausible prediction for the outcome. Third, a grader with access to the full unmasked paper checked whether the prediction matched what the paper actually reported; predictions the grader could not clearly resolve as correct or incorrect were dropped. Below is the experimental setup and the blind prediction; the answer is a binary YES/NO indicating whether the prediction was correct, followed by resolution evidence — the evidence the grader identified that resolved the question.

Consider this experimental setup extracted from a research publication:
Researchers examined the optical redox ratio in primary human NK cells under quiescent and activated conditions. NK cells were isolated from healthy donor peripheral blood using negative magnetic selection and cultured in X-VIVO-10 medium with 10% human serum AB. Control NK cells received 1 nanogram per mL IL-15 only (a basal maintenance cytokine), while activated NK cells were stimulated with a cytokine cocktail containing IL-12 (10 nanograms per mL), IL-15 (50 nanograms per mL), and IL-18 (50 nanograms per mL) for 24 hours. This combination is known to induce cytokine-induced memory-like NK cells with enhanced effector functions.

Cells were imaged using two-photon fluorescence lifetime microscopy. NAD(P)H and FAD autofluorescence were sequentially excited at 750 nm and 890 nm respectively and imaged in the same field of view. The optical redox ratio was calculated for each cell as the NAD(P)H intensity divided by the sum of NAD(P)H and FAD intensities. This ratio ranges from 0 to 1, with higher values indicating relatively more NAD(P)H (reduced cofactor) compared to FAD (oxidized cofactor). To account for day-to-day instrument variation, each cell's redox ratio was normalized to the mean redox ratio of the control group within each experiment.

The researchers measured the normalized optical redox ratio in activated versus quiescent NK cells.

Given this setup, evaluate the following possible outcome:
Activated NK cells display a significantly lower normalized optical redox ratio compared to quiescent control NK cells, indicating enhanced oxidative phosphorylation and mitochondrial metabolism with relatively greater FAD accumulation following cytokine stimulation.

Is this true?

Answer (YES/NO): NO